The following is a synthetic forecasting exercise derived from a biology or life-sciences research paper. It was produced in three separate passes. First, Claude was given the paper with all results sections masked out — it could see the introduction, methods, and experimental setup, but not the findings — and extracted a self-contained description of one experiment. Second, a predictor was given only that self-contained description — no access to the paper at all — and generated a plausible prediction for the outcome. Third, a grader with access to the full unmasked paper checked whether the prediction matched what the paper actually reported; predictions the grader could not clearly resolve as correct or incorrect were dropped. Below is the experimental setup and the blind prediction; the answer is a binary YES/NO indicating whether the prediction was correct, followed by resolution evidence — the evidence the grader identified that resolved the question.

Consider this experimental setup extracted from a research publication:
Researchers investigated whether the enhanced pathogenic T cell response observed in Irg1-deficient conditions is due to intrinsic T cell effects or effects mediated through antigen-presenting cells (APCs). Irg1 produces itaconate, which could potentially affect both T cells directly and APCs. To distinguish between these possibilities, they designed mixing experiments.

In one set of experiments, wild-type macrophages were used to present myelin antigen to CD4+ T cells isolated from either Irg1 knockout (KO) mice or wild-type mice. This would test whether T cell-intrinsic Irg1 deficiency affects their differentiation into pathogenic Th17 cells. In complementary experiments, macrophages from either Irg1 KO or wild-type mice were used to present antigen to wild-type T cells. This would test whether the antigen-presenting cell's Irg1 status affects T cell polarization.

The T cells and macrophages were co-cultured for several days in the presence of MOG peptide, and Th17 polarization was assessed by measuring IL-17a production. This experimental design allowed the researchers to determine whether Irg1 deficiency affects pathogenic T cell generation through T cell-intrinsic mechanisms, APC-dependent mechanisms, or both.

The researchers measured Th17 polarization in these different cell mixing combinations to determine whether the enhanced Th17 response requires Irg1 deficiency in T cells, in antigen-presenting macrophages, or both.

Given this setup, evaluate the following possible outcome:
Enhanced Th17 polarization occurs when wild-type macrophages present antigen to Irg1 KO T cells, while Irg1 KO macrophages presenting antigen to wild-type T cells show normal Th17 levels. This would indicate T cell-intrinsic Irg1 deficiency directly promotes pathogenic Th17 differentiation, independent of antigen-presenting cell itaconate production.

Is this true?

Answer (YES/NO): NO